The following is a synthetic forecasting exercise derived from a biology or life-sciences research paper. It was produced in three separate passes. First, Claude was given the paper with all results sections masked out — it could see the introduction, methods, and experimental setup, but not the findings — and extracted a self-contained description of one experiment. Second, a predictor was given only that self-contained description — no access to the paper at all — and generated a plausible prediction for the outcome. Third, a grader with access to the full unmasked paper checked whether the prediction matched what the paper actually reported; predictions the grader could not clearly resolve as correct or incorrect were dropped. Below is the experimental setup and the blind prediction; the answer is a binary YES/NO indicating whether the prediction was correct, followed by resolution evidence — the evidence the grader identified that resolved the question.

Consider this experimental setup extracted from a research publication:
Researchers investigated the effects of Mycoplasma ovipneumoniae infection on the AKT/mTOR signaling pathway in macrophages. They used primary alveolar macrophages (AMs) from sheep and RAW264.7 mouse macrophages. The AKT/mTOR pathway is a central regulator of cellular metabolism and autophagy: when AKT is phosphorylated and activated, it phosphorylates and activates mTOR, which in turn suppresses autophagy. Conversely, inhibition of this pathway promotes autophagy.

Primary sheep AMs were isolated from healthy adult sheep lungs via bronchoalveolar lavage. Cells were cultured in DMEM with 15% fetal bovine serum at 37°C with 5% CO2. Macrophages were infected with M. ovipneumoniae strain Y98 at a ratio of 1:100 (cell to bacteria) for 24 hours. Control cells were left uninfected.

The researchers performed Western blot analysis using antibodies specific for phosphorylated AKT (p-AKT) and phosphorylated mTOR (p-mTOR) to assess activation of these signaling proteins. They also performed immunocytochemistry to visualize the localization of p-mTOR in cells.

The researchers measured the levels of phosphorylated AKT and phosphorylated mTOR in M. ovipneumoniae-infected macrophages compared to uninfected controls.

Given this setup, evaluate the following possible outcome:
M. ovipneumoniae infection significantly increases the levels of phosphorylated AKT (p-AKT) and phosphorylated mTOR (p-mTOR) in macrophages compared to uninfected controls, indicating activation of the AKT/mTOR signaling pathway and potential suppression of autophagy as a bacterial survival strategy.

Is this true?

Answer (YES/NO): NO